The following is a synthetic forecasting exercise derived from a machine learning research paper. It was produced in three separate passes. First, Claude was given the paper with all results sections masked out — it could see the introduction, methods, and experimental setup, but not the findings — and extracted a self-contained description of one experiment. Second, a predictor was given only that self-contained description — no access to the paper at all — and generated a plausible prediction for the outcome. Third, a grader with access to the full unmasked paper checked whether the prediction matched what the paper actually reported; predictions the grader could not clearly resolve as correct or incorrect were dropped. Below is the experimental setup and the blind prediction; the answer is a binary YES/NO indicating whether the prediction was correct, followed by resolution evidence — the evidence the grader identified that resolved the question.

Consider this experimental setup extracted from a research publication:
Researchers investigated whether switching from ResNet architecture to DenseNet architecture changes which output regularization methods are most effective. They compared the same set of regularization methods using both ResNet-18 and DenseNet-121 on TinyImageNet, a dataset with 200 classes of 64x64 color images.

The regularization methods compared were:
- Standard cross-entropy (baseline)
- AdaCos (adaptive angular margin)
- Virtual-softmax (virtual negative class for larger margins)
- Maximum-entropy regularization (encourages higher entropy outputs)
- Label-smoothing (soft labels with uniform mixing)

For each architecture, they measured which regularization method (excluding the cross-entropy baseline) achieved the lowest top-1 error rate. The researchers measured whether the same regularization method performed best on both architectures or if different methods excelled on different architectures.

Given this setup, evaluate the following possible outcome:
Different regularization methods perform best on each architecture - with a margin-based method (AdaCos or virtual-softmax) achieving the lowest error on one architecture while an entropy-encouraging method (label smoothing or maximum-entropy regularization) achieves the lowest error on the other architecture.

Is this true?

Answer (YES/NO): NO